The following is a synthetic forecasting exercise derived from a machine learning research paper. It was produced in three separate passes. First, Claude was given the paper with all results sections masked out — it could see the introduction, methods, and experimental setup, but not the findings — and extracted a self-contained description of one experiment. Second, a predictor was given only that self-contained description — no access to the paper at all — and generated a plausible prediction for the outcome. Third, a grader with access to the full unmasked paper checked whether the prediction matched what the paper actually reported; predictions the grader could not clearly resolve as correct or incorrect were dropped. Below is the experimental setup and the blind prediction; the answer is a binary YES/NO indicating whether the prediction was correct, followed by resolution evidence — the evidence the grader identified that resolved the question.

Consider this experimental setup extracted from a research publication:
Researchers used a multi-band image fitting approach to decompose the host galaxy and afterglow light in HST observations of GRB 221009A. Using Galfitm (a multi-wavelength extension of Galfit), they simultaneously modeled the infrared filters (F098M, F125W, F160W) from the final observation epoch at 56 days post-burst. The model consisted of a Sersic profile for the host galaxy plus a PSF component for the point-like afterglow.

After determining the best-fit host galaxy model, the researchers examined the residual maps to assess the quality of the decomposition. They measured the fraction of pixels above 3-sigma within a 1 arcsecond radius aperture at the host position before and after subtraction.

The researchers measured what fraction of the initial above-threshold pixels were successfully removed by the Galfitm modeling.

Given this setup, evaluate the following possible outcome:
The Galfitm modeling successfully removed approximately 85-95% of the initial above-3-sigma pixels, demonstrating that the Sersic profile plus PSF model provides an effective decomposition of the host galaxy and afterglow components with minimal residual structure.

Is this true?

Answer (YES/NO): YES